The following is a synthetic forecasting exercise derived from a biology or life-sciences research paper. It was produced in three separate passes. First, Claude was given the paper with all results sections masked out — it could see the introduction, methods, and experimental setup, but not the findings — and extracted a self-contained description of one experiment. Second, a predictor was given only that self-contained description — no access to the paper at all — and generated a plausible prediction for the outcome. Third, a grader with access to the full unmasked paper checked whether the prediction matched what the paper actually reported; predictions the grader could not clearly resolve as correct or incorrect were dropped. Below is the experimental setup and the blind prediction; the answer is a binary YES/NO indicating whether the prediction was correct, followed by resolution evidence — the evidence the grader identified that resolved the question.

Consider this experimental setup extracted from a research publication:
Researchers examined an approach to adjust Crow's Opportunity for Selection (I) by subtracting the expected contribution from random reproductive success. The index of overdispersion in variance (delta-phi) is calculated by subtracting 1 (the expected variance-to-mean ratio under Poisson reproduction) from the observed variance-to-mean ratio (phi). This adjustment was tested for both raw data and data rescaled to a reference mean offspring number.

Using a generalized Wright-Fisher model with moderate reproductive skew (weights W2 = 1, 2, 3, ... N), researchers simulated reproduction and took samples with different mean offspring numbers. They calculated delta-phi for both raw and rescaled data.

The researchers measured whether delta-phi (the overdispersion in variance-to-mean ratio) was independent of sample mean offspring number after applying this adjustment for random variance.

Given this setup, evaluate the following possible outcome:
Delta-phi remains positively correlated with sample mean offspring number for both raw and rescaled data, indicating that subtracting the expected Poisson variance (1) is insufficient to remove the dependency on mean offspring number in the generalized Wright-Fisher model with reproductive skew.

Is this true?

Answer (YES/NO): YES